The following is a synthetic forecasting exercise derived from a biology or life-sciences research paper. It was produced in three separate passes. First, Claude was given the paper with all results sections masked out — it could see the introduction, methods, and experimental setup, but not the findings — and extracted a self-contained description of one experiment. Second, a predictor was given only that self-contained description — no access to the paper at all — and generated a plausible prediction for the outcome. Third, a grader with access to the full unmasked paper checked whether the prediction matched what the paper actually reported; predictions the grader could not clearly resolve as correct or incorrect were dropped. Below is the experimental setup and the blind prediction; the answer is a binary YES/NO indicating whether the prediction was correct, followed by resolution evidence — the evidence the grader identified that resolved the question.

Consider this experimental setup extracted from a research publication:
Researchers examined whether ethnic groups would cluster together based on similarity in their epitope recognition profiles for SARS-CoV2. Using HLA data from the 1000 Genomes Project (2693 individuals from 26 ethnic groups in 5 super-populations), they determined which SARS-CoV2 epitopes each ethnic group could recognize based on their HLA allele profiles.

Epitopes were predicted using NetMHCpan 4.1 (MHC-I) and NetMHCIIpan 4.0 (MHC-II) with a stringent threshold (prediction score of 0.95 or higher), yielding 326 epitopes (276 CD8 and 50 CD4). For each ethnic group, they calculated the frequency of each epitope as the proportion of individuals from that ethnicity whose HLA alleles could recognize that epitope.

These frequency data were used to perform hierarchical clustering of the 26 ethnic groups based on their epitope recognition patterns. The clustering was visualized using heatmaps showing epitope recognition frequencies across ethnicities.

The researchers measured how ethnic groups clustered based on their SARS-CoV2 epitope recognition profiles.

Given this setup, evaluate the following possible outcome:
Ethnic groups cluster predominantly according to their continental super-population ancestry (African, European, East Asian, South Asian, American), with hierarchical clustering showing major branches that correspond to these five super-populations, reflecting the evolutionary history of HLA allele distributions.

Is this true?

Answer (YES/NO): NO